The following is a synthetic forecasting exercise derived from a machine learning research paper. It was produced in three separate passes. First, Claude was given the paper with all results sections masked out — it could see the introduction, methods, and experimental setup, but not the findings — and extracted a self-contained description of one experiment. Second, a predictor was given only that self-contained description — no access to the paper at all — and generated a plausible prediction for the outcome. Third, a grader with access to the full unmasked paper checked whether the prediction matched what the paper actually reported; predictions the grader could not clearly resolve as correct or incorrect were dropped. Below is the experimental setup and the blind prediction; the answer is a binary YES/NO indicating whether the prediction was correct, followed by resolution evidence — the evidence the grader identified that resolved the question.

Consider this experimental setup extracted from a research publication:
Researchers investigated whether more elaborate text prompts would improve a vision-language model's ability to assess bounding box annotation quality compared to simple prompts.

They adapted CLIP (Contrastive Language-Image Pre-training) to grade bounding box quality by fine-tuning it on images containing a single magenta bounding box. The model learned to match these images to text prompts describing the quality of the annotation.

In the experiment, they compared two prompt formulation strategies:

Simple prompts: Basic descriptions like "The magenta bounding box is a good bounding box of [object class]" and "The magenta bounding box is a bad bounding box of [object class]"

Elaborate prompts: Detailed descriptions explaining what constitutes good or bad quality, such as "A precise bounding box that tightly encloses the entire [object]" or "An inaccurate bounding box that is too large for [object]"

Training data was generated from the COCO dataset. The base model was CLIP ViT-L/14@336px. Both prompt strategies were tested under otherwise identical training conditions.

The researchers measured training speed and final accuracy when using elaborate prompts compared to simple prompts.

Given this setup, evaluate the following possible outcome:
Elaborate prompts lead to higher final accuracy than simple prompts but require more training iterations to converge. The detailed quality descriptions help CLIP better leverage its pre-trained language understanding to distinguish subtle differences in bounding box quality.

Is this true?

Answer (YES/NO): NO